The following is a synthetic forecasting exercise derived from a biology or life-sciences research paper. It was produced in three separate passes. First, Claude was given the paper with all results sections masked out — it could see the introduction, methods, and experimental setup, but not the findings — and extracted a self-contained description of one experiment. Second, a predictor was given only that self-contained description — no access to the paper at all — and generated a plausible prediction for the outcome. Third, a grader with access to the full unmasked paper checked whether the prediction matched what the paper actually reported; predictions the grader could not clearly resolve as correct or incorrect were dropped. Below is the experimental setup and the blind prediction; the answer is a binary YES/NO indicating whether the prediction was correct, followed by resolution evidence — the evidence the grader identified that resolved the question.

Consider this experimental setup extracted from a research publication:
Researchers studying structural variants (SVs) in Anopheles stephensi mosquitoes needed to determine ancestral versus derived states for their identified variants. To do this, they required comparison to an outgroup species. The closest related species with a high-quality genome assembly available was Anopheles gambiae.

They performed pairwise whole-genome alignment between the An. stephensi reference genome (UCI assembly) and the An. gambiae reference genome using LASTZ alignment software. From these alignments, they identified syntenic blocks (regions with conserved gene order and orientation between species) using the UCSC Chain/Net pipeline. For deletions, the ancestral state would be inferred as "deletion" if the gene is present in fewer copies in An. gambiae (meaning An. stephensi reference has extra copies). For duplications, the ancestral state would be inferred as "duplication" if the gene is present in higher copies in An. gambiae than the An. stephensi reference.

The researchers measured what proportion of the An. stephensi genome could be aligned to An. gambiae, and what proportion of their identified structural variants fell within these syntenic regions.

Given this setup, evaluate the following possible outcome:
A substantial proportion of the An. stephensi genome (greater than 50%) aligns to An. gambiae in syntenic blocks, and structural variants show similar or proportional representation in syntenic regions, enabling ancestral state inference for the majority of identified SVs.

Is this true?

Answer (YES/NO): NO